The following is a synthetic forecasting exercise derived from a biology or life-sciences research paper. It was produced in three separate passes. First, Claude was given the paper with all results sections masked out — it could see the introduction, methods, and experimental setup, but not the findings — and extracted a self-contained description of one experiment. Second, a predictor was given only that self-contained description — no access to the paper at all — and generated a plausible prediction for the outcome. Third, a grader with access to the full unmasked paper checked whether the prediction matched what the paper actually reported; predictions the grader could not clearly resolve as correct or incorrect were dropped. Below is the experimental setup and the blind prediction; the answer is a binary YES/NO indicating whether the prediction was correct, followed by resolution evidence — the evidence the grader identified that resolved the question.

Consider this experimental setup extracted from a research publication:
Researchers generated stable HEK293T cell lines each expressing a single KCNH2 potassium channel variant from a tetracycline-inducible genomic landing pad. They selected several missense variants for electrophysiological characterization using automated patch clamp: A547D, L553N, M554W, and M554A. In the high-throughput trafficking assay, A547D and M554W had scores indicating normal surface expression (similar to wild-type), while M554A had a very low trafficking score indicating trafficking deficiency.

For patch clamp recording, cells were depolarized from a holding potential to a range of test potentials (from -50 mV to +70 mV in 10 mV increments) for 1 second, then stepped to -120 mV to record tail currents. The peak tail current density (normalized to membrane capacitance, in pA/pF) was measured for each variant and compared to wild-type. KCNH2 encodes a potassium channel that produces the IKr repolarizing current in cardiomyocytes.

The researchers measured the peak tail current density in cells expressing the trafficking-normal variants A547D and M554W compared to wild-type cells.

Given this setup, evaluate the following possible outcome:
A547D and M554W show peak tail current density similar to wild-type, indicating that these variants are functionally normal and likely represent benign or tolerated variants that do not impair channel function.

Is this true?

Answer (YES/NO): NO